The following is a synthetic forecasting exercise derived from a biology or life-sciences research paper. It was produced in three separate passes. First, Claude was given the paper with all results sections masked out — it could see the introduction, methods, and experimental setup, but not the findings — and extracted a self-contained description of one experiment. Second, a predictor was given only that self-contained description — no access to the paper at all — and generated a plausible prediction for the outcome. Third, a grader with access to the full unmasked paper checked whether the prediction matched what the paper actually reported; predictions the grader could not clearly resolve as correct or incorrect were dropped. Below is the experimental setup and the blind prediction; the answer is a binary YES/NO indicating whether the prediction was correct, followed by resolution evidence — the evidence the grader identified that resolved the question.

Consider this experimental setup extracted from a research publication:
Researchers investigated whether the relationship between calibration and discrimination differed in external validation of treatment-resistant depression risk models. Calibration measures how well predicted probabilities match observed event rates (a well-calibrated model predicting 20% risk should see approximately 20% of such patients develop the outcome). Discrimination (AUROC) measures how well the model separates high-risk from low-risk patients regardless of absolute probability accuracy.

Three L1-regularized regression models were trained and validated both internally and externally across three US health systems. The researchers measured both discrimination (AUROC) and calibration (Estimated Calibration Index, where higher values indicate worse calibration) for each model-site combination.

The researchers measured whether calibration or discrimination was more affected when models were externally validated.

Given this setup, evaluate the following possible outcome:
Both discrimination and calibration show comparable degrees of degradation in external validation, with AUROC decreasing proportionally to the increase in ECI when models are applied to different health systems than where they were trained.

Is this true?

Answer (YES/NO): NO